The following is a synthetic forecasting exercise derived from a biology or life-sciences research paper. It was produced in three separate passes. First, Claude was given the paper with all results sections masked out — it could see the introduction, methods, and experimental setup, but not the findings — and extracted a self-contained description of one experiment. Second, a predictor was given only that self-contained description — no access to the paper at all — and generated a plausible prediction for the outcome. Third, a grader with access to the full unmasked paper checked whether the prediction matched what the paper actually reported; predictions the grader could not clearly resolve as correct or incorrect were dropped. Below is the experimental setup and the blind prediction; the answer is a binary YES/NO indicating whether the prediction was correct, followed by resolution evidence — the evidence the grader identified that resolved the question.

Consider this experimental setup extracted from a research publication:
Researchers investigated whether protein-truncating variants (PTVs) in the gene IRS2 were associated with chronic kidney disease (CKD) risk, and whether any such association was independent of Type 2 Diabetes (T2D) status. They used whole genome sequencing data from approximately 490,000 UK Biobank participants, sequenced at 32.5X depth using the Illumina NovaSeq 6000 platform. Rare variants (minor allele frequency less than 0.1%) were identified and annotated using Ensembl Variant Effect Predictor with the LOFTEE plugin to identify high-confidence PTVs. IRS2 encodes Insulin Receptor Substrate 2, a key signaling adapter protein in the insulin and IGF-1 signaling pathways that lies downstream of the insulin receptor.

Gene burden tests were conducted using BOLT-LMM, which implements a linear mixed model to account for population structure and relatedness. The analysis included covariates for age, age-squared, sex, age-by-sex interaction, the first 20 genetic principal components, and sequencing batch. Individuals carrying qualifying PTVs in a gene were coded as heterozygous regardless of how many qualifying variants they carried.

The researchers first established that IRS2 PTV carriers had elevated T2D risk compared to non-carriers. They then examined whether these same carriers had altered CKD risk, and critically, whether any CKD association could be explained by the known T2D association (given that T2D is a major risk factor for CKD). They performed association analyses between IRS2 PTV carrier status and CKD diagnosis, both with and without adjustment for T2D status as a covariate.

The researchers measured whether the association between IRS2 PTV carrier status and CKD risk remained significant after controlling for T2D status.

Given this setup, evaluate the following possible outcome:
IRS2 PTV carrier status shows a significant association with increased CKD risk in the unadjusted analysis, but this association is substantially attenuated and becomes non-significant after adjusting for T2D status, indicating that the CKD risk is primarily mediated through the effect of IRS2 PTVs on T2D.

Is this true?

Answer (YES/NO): NO